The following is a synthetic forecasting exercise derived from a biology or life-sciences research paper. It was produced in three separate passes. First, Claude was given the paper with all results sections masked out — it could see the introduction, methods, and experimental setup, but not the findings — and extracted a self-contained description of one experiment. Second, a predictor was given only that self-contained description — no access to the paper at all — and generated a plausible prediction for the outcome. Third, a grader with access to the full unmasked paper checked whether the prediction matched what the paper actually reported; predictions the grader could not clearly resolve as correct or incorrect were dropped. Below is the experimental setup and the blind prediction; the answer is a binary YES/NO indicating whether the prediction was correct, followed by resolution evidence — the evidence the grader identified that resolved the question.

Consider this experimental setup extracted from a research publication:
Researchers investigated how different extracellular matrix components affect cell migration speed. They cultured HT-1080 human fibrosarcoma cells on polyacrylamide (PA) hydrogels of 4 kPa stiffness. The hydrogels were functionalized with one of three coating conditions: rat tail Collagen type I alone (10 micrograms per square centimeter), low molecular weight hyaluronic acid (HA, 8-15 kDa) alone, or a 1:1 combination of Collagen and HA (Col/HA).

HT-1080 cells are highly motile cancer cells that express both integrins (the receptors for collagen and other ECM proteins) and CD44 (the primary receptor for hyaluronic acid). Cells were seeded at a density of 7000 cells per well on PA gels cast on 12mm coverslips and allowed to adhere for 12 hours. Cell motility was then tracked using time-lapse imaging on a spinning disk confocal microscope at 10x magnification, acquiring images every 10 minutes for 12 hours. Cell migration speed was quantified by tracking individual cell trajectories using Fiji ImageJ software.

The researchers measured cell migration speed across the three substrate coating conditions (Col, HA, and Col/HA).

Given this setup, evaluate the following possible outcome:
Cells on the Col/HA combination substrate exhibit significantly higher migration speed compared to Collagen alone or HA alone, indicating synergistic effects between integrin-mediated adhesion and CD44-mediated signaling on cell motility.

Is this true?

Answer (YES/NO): NO